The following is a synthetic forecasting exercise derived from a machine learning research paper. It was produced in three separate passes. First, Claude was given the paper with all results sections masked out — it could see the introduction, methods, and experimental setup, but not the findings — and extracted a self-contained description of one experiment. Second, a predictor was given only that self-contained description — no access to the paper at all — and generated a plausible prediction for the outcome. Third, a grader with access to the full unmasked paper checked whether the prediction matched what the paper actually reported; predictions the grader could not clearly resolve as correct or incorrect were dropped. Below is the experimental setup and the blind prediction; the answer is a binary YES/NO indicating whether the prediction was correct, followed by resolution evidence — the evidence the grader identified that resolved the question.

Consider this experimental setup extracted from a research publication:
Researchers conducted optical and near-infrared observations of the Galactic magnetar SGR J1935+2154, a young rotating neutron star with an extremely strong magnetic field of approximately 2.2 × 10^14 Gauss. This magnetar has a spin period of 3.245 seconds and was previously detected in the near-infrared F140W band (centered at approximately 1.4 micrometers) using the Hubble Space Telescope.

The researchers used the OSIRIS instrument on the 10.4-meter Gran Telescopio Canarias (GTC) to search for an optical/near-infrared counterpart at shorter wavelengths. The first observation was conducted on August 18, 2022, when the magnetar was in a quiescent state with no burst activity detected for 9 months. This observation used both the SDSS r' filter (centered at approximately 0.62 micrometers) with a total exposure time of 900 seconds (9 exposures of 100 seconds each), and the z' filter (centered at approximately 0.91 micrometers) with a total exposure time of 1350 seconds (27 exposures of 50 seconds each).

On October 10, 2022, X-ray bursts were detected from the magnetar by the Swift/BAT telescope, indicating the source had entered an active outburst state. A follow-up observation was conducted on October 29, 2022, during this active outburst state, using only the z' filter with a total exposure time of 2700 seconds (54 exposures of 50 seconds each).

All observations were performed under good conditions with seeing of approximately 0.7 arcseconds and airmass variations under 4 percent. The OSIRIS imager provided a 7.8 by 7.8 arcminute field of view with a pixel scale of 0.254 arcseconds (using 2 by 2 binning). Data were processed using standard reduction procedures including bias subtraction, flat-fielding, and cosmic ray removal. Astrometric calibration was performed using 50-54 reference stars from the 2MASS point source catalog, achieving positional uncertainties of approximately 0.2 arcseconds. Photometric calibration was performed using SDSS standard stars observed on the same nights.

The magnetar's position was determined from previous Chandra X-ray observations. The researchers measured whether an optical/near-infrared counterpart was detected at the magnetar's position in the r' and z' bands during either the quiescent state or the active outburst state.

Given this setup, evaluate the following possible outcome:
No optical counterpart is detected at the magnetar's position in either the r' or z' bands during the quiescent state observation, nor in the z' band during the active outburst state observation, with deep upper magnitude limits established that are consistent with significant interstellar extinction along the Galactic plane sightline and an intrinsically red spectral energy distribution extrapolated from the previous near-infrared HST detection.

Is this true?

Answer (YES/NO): YES